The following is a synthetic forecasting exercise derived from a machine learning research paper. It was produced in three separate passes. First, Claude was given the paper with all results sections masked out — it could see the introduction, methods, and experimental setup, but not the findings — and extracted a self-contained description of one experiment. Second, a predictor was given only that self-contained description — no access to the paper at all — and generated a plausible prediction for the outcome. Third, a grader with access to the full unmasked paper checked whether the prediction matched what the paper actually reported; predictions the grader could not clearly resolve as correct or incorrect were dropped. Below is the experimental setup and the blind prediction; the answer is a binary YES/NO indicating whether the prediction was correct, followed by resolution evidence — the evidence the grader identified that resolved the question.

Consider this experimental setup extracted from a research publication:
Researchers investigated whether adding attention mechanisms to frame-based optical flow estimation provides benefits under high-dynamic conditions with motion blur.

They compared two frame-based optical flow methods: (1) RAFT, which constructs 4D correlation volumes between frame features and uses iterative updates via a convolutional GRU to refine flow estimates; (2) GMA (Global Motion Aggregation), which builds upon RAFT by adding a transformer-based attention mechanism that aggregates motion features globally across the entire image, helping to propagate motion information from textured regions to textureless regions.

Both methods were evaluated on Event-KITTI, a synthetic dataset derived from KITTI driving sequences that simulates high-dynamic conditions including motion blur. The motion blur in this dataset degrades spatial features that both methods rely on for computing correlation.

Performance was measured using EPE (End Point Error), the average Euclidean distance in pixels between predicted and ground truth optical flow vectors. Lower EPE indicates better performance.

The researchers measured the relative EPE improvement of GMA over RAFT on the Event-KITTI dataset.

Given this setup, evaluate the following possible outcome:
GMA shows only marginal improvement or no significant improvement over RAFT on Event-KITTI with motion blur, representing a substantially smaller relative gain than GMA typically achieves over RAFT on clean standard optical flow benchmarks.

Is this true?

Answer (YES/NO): NO